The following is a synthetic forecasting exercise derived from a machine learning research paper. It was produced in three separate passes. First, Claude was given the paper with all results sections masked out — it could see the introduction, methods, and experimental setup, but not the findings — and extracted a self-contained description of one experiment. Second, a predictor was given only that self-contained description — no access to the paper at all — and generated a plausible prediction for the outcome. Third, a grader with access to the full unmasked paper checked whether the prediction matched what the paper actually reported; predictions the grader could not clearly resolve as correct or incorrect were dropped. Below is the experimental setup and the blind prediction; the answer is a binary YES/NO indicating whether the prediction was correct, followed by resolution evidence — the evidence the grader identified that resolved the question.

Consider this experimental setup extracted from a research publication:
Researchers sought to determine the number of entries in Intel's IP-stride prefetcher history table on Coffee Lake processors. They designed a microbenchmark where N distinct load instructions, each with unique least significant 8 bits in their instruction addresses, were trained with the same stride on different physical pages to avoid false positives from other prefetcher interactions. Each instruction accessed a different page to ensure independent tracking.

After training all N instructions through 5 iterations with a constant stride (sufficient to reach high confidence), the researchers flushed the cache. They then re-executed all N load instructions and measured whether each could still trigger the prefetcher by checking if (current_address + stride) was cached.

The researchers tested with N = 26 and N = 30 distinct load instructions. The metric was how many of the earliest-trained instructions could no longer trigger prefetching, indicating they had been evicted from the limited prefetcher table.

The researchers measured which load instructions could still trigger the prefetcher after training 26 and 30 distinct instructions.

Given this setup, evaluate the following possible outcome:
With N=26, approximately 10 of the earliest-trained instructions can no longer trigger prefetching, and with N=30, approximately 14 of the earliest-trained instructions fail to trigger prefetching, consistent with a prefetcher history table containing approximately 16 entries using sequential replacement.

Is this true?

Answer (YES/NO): NO